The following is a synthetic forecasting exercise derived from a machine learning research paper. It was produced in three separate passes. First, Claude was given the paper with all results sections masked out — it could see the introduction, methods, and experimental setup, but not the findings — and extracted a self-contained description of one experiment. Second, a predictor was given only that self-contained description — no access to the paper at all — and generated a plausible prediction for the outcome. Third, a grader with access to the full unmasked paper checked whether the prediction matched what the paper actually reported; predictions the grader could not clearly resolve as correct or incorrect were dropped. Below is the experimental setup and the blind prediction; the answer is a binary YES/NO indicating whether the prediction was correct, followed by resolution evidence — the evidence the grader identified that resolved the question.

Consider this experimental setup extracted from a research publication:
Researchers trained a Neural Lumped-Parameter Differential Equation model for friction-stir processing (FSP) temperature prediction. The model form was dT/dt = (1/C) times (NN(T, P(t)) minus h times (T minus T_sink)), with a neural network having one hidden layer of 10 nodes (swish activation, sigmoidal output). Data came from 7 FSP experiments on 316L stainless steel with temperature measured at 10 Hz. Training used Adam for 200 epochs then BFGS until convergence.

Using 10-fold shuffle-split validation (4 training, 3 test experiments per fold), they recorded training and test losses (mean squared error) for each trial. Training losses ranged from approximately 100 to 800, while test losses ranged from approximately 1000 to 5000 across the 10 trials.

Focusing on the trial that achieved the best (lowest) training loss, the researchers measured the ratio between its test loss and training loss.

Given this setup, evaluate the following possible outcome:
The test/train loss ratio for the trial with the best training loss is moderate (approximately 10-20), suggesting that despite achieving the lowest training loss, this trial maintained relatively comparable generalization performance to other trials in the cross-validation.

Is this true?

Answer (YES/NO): YES